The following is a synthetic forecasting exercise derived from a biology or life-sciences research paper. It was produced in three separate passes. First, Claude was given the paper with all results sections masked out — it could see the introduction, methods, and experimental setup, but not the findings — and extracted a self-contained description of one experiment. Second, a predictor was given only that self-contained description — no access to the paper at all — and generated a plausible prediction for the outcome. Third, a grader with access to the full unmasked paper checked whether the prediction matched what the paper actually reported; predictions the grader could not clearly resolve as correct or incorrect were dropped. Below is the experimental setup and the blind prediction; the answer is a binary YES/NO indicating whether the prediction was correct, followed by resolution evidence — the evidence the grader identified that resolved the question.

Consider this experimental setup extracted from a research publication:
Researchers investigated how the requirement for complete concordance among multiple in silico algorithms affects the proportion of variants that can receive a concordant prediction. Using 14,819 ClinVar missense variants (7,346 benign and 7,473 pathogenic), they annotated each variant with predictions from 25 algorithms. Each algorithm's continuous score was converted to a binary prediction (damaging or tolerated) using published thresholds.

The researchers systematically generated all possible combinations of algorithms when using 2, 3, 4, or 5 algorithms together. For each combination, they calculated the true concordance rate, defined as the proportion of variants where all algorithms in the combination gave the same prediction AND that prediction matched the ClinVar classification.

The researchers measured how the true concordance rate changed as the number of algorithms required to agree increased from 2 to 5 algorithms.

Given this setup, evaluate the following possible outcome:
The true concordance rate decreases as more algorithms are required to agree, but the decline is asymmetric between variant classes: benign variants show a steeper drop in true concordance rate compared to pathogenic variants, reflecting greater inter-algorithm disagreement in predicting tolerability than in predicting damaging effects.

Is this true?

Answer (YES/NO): YES